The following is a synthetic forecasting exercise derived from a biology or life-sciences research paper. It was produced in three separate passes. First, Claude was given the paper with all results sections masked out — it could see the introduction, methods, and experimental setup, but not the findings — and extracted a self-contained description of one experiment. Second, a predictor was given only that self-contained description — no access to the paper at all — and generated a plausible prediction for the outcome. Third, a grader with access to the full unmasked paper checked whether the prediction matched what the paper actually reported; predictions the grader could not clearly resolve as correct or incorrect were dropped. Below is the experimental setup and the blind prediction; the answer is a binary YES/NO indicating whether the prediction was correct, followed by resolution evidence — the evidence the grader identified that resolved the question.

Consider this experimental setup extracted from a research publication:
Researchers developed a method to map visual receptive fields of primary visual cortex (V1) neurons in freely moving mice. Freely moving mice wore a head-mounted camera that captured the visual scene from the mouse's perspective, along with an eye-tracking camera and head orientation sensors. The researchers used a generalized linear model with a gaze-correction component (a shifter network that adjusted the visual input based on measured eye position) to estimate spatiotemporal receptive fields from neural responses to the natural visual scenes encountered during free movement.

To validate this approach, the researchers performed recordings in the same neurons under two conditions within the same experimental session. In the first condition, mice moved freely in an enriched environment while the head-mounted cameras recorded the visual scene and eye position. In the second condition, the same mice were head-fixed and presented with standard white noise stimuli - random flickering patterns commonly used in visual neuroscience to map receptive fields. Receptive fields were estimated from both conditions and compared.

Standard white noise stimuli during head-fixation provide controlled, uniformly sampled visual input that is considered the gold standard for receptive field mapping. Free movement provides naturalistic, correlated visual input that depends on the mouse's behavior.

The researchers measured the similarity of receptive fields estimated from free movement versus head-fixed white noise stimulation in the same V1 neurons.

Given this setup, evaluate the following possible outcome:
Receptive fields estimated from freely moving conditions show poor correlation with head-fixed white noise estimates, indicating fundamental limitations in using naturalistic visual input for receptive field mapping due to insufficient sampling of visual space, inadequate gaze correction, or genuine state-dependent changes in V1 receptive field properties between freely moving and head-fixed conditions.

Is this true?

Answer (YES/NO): NO